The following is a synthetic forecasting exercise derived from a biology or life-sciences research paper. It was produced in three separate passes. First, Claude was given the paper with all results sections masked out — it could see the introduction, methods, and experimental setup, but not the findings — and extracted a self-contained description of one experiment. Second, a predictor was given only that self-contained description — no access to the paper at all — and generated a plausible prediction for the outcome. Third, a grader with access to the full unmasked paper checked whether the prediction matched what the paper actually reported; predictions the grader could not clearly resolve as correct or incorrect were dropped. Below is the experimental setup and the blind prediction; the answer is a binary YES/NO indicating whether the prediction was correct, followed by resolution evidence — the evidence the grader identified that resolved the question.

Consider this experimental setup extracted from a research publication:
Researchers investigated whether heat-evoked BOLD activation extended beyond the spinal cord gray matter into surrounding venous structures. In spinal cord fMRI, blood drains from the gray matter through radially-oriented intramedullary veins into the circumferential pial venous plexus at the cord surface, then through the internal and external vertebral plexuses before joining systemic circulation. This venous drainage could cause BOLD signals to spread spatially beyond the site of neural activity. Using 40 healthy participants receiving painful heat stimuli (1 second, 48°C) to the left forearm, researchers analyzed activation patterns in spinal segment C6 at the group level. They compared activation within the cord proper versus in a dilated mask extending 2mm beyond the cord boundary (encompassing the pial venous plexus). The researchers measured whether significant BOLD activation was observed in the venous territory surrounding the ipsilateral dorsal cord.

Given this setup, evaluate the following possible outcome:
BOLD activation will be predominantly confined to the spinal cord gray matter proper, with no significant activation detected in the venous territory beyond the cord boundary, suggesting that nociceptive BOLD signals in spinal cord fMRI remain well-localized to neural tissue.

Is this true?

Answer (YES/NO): NO